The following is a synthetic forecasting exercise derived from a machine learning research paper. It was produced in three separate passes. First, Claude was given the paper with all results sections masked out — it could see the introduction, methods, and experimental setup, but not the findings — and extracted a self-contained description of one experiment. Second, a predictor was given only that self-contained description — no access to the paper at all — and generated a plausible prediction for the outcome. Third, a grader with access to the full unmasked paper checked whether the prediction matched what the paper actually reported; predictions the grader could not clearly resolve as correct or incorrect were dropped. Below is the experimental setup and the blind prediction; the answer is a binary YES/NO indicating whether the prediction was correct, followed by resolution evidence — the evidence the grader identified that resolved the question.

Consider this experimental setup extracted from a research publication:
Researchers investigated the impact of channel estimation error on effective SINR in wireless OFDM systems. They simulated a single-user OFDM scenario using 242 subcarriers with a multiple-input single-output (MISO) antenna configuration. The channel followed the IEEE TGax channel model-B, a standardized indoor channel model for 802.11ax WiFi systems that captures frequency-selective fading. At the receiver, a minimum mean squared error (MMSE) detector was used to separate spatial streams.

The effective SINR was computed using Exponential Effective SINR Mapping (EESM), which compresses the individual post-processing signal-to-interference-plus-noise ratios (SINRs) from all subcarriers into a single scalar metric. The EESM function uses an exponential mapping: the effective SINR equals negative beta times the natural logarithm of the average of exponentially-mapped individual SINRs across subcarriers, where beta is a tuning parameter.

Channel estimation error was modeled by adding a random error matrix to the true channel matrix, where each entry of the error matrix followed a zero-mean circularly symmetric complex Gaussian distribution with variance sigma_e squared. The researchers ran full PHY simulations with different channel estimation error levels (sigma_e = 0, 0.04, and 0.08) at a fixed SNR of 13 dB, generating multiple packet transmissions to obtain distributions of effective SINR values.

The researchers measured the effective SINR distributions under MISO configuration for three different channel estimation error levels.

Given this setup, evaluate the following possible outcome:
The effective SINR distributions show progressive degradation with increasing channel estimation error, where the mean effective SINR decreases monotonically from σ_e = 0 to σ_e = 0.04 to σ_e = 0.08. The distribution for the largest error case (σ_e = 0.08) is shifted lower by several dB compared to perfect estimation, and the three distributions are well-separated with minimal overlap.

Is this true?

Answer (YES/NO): NO